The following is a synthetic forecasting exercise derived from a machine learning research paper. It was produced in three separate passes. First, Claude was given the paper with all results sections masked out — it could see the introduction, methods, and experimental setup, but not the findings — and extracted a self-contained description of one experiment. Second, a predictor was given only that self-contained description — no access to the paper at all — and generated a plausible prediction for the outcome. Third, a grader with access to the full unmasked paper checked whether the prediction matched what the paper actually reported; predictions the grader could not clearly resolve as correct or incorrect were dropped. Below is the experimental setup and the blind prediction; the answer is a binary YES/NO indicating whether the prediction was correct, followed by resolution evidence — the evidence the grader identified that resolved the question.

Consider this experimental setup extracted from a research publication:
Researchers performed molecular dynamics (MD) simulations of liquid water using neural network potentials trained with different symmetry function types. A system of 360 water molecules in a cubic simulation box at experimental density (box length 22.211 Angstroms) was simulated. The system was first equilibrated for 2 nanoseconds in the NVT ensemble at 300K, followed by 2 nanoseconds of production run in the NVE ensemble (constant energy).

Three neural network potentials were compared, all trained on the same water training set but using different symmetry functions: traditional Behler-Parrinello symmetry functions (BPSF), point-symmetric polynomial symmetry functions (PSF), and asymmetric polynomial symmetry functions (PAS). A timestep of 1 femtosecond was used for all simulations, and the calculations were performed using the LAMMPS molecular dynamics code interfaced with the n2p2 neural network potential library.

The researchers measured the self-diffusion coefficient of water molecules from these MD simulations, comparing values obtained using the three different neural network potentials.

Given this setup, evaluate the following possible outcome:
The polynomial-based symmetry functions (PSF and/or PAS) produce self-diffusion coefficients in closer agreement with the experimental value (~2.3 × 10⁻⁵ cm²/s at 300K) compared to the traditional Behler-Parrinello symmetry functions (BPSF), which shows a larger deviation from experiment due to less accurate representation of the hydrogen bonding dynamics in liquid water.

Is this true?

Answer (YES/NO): NO